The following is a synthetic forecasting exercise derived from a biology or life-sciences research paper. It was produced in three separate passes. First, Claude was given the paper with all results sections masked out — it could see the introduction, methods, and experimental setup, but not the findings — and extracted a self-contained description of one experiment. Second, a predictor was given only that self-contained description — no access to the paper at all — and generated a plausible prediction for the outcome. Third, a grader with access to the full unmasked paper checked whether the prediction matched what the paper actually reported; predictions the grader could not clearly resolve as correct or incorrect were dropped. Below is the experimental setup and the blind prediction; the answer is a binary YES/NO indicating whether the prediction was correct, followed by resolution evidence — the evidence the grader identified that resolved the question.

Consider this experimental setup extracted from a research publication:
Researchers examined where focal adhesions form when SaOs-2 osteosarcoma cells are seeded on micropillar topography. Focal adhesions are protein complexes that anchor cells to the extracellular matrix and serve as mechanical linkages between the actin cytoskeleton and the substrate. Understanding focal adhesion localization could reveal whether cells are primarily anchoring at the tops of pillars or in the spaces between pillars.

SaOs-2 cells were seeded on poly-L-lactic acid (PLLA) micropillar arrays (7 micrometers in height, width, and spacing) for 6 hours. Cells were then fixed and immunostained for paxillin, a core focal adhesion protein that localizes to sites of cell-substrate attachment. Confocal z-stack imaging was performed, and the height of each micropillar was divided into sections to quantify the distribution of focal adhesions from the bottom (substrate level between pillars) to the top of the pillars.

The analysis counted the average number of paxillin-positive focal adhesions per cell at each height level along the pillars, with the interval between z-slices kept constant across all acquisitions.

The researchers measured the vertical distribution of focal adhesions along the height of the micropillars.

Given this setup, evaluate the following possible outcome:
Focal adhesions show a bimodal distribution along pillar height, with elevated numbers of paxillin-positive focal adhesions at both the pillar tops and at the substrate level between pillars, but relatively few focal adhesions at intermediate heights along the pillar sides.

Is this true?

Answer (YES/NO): NO